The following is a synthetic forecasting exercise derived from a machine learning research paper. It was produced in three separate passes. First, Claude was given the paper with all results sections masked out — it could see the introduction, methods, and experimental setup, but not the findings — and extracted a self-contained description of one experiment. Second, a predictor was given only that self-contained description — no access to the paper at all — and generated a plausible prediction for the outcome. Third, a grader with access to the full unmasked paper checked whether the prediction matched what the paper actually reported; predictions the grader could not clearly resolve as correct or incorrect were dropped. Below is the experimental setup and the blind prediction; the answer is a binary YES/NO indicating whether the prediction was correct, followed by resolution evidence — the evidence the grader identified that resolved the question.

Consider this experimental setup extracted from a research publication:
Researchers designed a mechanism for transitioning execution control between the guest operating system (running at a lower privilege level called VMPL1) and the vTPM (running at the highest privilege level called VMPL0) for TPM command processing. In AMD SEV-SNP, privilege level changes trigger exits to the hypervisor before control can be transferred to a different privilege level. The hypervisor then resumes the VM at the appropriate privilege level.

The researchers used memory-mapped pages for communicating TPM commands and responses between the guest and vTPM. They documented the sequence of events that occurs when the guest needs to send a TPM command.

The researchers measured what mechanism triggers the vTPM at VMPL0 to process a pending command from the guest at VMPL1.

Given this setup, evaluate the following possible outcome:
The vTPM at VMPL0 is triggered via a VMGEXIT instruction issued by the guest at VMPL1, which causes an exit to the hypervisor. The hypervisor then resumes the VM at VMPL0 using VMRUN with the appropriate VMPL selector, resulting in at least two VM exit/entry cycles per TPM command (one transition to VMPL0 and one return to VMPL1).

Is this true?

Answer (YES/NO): YES